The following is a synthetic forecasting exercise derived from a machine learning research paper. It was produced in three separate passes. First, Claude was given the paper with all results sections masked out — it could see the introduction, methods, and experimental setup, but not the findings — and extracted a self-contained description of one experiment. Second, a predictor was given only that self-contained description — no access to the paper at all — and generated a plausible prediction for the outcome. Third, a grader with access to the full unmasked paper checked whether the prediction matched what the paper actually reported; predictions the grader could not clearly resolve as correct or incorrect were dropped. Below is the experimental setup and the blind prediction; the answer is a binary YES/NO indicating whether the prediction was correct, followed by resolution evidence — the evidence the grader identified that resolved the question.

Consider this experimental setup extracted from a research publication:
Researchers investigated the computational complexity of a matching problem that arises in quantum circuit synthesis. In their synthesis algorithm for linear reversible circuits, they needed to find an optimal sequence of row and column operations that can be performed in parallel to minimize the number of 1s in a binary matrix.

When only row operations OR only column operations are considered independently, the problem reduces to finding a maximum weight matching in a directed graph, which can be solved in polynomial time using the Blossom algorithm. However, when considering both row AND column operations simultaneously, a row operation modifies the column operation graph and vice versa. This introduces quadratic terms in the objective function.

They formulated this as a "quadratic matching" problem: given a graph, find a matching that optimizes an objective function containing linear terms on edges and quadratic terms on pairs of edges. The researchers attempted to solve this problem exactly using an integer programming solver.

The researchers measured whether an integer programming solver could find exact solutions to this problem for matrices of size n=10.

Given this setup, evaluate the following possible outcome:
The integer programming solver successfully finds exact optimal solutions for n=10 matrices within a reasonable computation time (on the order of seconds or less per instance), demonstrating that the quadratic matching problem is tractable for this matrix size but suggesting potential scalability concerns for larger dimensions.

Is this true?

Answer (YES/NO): NO